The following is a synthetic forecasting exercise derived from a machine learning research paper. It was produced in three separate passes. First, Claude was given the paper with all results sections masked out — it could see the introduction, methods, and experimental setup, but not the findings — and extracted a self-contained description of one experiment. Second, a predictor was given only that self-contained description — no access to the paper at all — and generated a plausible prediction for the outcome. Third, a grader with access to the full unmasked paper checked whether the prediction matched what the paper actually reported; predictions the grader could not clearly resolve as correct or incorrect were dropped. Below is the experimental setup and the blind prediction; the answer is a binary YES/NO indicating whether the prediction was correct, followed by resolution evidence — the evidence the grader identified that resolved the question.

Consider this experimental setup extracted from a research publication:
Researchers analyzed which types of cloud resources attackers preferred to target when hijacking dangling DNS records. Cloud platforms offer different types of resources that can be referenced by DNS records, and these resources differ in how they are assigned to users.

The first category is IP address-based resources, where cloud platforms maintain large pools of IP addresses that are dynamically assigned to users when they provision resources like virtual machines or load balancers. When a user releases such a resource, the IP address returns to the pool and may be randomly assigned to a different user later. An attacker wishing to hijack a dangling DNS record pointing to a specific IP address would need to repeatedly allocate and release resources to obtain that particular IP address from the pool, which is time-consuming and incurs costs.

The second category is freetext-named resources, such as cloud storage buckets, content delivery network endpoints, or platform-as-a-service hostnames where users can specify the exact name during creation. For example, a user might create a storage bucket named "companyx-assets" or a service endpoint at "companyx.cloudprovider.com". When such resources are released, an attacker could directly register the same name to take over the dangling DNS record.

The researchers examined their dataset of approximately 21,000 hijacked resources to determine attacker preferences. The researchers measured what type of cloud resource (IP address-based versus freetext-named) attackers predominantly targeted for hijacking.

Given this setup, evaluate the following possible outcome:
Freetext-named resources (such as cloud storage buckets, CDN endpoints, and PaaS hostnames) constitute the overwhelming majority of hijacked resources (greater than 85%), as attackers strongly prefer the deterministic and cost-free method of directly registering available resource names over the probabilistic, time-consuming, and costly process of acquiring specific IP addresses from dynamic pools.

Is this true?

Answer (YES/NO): YES